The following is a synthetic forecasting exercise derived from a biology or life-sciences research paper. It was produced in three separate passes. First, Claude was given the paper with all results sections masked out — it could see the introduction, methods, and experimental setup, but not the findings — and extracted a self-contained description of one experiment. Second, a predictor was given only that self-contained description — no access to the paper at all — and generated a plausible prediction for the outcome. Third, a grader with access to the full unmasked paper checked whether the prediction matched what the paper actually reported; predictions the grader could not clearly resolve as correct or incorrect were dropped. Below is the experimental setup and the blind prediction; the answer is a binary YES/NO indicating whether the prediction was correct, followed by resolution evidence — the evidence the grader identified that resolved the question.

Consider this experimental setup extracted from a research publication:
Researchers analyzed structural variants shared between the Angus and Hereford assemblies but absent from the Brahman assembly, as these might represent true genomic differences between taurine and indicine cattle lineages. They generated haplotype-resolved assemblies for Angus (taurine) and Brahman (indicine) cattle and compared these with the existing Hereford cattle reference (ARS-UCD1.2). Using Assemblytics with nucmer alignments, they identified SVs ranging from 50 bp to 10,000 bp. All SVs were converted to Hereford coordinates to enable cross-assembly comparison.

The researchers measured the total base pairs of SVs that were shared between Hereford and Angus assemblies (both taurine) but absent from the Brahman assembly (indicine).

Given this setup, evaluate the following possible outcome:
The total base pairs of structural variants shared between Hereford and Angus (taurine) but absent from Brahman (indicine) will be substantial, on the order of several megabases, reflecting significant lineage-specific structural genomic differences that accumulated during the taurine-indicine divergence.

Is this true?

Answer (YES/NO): NO